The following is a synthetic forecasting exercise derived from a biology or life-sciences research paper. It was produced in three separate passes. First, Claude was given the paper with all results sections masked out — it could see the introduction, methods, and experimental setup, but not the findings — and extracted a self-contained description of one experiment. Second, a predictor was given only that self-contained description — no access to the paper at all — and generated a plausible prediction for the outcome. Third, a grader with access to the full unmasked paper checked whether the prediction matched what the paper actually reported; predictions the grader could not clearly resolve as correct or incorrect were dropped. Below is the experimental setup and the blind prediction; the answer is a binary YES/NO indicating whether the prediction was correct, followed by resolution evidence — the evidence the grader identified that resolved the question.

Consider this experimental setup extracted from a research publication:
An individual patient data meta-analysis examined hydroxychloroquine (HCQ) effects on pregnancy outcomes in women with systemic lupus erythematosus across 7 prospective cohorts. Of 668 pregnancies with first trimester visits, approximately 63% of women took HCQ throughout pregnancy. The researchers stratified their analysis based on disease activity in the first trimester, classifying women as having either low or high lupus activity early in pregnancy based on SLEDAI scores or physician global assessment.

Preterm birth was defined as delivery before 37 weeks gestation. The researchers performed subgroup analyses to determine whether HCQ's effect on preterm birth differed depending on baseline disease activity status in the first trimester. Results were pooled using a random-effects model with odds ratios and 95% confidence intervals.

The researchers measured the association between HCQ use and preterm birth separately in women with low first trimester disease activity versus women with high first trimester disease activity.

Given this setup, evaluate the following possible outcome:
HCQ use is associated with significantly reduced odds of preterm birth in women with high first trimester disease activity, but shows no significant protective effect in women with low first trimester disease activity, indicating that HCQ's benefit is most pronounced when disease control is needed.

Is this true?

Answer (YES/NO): NO